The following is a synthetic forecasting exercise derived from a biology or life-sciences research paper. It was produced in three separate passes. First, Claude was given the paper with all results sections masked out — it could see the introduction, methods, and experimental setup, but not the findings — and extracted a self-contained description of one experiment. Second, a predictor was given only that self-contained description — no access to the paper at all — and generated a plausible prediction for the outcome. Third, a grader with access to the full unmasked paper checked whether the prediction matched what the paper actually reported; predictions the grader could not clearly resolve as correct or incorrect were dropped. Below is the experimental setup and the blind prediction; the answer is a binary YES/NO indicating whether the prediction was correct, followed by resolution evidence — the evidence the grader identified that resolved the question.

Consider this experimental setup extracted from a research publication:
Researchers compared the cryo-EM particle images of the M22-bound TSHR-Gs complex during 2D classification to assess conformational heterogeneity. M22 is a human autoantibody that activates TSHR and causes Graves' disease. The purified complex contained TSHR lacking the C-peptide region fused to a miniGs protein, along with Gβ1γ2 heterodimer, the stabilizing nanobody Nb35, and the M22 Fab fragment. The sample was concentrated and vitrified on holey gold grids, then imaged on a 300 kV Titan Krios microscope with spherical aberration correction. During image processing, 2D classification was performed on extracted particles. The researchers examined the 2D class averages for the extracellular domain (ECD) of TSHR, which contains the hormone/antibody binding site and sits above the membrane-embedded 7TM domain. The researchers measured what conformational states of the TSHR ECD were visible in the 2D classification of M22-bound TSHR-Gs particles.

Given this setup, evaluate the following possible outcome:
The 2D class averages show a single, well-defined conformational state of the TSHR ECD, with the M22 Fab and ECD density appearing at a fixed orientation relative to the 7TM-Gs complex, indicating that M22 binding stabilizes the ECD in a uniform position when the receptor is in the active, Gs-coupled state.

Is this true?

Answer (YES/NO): NO